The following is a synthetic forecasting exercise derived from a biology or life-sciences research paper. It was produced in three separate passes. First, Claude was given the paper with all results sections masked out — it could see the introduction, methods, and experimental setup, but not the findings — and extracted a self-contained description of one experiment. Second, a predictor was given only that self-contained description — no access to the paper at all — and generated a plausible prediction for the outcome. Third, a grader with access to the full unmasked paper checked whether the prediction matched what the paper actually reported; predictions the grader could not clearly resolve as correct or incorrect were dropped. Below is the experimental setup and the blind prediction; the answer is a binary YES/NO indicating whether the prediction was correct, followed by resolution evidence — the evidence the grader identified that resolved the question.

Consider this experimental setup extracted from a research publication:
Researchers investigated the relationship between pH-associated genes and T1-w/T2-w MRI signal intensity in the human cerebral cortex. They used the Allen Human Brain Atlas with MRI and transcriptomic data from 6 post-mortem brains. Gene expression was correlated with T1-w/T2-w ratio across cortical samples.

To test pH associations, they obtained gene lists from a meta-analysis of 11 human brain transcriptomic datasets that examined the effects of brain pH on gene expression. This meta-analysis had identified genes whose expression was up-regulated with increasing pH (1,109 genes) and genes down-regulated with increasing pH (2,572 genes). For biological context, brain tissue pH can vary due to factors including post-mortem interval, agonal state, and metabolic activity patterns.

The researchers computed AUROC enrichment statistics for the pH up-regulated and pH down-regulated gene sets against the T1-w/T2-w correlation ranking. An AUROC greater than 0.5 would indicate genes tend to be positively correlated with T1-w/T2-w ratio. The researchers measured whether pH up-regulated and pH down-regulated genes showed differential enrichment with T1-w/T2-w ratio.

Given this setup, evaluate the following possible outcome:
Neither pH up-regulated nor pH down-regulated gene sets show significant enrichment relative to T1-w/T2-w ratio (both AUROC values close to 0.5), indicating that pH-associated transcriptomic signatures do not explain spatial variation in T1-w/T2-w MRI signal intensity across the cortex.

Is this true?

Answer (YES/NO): NO